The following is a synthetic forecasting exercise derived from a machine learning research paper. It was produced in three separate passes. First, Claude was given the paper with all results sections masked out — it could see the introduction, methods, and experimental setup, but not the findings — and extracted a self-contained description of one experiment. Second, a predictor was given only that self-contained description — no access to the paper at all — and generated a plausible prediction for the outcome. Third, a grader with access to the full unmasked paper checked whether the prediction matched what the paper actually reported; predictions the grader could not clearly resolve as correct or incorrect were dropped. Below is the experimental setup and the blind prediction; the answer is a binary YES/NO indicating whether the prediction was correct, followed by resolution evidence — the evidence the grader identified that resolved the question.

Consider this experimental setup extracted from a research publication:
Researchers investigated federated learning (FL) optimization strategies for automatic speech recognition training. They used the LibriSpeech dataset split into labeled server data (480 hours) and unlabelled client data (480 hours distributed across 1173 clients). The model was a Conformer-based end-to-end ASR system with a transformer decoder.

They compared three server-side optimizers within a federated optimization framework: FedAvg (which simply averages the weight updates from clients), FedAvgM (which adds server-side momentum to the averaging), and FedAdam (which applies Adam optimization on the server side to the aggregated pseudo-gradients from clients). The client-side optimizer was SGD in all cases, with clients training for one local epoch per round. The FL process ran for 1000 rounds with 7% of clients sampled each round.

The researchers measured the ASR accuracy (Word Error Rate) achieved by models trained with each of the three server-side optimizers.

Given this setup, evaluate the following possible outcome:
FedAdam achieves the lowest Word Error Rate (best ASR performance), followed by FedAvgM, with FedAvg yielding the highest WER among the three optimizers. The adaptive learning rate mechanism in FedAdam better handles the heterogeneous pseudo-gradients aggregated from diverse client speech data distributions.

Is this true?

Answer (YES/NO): NO